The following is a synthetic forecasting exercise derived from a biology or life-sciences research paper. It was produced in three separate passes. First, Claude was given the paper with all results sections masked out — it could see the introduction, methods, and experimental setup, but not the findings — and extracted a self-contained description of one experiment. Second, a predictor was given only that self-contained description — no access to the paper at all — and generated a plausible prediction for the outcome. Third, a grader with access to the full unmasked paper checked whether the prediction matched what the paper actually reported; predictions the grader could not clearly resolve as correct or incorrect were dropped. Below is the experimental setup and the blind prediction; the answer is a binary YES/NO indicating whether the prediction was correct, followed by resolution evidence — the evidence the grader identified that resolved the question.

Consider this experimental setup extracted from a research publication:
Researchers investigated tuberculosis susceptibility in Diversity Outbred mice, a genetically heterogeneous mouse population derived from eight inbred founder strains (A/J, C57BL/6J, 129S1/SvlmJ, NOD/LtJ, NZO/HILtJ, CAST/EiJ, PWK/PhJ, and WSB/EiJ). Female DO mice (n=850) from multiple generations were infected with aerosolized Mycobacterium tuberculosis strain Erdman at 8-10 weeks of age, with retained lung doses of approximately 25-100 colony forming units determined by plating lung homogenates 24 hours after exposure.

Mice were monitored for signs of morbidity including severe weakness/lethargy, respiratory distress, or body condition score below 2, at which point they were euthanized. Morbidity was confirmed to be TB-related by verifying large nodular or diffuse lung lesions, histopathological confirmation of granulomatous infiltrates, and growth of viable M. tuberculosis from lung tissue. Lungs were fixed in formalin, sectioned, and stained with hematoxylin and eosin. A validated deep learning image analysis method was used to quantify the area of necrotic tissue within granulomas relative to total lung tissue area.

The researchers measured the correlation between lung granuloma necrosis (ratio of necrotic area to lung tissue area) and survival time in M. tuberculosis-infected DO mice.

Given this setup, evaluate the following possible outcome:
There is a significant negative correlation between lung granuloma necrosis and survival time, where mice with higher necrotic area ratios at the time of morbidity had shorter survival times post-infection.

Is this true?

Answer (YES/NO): YES